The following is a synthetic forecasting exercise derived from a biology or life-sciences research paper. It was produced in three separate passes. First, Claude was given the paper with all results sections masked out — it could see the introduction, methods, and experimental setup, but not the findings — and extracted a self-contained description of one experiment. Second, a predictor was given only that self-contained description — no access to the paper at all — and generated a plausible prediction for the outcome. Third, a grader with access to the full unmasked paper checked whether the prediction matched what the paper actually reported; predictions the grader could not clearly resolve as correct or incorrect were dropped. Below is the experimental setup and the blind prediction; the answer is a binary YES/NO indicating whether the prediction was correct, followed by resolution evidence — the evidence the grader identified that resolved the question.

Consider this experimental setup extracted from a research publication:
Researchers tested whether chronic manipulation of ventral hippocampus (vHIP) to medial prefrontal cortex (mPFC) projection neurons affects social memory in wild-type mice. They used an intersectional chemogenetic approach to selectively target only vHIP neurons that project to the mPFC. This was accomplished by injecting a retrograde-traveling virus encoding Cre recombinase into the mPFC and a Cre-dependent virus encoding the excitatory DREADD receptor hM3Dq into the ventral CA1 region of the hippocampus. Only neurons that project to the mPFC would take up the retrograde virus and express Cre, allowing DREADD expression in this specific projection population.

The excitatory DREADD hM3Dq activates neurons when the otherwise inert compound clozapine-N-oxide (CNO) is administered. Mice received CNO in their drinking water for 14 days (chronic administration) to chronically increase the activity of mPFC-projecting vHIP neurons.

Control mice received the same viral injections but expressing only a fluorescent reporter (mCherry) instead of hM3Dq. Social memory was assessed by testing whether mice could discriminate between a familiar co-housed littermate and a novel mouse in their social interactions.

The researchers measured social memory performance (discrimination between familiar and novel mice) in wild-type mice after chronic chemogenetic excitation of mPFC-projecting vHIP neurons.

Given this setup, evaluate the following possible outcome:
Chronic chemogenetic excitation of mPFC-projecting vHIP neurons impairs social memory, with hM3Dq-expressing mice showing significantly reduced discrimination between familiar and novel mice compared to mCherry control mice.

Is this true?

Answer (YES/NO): YES